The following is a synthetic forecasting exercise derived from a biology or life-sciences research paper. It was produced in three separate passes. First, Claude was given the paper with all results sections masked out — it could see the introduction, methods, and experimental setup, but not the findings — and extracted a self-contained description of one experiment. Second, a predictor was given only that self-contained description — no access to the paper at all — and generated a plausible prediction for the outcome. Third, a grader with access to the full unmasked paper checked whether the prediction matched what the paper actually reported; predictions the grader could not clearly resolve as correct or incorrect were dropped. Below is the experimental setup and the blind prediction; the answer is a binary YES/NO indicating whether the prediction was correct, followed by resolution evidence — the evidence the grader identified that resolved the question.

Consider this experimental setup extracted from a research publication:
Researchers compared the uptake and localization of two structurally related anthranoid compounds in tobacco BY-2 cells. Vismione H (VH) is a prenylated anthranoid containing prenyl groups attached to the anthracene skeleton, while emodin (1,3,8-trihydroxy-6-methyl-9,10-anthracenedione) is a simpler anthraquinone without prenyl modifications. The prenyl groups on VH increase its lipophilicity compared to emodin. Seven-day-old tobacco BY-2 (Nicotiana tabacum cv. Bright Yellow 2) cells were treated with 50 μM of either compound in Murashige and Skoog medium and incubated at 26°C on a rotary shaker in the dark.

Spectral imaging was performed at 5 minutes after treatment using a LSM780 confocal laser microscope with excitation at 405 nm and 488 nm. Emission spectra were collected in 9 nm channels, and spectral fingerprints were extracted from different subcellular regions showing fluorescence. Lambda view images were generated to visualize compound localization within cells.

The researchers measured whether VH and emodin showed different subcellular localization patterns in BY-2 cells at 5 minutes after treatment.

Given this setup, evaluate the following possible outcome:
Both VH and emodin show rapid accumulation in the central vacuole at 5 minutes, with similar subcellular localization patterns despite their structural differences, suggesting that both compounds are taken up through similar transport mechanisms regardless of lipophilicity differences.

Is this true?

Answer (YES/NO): NO